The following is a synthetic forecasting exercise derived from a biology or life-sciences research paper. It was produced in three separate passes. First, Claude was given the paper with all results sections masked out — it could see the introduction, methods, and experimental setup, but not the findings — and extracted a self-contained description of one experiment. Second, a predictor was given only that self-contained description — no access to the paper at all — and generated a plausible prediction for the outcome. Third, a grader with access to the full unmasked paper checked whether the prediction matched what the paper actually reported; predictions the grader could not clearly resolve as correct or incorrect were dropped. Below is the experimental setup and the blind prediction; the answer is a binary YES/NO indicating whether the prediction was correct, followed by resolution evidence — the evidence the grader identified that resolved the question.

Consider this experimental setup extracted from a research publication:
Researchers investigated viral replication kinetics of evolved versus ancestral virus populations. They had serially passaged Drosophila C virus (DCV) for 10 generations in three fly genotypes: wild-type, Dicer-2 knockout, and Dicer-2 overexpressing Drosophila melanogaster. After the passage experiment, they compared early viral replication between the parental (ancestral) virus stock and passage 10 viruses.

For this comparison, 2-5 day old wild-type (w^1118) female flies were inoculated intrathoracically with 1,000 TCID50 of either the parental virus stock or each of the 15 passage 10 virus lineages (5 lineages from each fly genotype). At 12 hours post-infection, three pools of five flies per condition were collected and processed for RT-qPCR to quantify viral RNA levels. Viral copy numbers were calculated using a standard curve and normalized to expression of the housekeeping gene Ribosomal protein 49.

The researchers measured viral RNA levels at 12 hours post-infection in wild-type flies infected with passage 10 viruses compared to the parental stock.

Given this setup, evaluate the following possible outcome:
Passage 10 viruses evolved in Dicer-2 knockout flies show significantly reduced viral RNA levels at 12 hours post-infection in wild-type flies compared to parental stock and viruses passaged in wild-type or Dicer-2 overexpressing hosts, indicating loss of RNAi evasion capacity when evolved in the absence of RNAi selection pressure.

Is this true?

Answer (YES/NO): NO